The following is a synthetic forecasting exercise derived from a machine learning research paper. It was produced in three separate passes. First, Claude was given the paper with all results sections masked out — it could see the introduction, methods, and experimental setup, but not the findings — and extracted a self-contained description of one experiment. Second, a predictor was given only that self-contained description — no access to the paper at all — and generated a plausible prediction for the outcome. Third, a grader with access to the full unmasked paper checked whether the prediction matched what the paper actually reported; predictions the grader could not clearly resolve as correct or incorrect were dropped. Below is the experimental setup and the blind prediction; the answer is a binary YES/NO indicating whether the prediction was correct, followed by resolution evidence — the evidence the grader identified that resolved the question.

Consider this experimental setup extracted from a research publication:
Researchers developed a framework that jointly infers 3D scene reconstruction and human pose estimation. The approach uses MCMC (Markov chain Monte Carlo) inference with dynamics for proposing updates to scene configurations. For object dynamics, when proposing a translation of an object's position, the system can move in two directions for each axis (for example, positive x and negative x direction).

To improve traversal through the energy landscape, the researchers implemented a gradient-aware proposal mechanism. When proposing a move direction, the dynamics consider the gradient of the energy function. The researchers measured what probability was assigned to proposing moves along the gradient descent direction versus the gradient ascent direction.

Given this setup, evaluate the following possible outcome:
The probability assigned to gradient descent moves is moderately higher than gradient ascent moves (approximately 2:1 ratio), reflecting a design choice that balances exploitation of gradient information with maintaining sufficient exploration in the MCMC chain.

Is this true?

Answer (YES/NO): NO